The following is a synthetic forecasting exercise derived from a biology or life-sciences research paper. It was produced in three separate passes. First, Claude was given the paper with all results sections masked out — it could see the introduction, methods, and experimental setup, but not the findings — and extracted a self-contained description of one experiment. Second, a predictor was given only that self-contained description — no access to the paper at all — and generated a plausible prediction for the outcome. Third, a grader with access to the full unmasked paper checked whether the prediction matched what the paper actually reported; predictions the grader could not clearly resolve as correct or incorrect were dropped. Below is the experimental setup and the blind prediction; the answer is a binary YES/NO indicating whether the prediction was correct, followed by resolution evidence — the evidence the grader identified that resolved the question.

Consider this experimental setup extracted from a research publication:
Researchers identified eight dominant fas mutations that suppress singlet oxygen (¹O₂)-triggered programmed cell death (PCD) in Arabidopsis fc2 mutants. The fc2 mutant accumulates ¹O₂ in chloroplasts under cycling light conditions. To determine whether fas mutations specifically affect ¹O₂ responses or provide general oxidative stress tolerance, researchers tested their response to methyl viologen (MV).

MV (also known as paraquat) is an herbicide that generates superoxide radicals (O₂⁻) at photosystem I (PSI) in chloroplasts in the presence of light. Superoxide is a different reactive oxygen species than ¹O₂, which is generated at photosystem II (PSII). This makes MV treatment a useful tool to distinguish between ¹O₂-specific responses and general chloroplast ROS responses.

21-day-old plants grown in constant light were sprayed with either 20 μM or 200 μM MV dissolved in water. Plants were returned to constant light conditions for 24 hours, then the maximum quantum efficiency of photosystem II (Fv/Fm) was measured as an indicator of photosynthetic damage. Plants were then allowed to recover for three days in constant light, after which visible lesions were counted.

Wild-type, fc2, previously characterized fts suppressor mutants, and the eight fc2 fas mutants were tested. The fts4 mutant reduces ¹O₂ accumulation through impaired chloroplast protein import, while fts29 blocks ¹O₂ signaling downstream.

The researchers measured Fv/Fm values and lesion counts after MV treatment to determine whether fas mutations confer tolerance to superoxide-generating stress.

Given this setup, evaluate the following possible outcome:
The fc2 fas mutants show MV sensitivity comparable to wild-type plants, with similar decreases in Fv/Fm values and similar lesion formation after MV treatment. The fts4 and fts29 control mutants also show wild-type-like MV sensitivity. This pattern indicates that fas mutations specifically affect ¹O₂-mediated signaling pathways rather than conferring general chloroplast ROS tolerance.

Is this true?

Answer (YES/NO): NO